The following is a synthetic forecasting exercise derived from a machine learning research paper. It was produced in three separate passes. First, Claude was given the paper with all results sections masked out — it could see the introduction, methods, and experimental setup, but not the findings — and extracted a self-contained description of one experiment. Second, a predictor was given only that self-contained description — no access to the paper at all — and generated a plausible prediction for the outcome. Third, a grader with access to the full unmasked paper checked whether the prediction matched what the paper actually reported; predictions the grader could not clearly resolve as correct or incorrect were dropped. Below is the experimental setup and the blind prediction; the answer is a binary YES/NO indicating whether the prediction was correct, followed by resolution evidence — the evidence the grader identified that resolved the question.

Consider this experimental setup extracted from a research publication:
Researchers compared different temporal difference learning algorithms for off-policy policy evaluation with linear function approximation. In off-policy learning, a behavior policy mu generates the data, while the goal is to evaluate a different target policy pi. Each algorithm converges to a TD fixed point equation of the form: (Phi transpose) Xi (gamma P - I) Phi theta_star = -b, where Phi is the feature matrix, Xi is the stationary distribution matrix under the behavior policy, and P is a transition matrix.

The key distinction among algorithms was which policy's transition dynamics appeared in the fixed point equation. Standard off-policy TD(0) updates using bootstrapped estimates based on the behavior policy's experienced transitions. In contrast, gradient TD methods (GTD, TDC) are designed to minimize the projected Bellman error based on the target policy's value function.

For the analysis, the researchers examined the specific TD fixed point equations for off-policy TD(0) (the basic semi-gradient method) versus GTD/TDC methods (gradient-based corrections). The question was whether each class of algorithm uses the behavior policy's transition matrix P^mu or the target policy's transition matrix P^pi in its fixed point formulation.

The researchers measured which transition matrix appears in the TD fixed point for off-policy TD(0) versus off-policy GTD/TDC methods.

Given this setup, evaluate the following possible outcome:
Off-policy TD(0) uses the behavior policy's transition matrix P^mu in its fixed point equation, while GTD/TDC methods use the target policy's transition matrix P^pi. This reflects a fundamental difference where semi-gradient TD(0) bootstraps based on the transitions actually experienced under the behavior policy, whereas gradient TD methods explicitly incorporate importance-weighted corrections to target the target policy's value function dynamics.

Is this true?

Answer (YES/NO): YES